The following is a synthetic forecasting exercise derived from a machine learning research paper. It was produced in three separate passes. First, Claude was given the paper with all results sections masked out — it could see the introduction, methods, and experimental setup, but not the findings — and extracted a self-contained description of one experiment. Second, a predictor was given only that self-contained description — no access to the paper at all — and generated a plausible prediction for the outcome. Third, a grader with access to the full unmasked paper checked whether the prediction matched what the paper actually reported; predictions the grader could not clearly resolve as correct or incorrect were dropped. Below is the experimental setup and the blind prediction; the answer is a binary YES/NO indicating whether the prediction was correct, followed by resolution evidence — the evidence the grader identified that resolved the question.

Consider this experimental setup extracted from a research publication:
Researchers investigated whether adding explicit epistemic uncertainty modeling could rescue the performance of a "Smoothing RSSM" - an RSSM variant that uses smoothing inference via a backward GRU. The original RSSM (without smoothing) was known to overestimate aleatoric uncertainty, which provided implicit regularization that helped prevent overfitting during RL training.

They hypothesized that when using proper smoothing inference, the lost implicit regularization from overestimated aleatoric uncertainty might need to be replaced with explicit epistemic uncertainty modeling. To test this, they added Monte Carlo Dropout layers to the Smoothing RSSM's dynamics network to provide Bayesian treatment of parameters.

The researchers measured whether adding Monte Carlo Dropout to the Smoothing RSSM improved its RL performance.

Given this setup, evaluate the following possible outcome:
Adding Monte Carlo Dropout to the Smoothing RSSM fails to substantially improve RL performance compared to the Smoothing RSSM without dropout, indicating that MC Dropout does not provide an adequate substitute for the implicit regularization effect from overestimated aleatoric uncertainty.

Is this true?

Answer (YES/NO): YES